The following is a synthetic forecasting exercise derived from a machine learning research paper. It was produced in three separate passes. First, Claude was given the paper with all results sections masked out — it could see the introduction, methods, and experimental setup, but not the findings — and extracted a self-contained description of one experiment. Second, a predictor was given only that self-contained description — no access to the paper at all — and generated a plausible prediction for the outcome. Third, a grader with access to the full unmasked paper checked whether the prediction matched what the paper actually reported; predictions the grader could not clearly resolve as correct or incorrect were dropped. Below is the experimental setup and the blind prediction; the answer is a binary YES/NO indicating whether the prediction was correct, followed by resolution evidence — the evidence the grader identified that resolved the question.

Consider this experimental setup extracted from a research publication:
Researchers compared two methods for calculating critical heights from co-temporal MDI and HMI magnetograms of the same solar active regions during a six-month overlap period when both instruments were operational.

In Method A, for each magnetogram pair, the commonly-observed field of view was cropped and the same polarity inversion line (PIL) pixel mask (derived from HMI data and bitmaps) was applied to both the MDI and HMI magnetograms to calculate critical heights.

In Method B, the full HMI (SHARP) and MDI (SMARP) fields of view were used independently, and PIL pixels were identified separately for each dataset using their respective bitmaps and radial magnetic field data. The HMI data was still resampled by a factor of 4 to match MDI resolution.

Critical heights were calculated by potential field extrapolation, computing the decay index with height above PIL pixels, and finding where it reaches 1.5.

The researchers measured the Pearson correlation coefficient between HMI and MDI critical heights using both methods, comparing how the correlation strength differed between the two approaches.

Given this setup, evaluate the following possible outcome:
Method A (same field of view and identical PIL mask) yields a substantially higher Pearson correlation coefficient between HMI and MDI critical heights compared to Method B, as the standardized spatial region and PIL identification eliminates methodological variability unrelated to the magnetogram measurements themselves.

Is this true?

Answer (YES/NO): NO